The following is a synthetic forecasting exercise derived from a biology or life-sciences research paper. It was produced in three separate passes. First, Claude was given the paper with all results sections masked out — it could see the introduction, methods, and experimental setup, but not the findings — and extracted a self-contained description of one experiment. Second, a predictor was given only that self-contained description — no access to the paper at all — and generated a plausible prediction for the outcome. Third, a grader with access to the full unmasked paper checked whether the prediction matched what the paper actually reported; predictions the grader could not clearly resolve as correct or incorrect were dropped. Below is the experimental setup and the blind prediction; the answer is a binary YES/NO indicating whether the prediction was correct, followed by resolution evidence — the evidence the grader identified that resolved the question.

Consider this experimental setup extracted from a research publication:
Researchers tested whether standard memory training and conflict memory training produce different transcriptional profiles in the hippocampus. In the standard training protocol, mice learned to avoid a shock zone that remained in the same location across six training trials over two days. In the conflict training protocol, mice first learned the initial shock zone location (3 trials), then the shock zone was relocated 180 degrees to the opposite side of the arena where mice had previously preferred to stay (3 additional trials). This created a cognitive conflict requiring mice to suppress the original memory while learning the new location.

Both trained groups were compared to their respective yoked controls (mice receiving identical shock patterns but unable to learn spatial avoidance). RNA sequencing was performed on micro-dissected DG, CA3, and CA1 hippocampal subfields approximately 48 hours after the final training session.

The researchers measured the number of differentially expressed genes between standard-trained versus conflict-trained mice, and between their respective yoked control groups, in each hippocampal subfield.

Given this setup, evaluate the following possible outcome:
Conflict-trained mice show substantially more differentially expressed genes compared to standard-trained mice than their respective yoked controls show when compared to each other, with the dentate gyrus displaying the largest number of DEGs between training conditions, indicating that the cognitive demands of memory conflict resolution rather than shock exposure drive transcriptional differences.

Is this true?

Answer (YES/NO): NO